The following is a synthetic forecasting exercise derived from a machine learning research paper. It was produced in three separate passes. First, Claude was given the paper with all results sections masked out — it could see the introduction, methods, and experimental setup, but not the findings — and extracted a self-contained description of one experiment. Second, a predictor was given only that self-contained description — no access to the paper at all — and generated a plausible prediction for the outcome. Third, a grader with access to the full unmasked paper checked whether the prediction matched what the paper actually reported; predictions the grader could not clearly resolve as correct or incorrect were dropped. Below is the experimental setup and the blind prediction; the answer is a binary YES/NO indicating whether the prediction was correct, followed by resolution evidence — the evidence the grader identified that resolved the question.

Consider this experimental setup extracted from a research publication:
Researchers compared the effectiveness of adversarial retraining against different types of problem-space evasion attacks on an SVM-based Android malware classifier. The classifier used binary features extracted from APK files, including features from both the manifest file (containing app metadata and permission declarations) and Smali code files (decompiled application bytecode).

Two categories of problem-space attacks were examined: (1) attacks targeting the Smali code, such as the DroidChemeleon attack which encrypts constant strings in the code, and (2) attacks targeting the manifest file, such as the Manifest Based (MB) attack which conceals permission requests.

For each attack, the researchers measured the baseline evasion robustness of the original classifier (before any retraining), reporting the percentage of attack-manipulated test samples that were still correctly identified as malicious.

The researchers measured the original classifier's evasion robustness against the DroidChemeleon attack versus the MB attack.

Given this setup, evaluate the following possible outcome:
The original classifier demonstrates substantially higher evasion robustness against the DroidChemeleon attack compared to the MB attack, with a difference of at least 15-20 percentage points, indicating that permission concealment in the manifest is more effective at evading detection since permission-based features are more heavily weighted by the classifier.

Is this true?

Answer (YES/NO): YES